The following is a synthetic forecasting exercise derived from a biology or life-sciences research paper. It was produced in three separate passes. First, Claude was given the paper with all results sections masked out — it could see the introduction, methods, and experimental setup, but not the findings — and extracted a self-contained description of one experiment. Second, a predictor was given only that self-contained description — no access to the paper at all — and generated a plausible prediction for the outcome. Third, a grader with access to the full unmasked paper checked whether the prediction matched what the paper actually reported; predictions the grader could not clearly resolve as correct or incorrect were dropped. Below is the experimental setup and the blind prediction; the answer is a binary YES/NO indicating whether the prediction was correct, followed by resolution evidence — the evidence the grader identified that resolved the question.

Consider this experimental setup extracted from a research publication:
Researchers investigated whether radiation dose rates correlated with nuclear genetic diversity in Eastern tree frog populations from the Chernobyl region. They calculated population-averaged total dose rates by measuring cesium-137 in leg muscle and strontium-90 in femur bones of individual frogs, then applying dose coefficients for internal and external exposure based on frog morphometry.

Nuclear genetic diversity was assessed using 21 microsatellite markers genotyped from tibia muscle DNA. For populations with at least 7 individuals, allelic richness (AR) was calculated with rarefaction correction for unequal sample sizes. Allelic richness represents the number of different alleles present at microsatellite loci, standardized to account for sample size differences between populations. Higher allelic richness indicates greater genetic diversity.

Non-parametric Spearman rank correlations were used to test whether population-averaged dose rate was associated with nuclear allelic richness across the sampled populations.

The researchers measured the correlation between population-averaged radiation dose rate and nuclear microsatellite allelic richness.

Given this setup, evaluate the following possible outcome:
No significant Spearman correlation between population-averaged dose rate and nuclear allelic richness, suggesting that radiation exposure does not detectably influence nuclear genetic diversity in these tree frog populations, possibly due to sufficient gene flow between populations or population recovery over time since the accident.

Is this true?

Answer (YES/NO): YES